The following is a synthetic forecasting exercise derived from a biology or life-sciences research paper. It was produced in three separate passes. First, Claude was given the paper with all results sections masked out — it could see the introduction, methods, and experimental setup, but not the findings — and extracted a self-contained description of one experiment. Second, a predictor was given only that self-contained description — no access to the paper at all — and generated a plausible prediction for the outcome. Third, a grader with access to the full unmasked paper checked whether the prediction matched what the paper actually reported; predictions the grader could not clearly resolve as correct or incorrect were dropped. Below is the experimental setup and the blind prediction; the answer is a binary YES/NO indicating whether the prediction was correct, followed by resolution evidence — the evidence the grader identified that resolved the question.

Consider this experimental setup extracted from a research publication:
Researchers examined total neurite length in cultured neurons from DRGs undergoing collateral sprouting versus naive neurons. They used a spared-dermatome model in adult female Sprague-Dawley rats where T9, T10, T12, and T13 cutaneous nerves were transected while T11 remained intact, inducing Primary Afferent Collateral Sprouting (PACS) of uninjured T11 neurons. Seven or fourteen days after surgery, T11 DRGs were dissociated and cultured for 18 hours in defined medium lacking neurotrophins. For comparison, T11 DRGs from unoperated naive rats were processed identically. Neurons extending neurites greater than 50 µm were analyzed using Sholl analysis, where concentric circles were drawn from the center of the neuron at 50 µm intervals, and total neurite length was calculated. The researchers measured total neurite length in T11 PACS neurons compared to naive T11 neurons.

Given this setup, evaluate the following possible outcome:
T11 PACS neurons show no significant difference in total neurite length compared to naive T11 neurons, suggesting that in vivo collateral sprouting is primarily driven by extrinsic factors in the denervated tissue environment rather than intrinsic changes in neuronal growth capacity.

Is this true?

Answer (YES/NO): NO